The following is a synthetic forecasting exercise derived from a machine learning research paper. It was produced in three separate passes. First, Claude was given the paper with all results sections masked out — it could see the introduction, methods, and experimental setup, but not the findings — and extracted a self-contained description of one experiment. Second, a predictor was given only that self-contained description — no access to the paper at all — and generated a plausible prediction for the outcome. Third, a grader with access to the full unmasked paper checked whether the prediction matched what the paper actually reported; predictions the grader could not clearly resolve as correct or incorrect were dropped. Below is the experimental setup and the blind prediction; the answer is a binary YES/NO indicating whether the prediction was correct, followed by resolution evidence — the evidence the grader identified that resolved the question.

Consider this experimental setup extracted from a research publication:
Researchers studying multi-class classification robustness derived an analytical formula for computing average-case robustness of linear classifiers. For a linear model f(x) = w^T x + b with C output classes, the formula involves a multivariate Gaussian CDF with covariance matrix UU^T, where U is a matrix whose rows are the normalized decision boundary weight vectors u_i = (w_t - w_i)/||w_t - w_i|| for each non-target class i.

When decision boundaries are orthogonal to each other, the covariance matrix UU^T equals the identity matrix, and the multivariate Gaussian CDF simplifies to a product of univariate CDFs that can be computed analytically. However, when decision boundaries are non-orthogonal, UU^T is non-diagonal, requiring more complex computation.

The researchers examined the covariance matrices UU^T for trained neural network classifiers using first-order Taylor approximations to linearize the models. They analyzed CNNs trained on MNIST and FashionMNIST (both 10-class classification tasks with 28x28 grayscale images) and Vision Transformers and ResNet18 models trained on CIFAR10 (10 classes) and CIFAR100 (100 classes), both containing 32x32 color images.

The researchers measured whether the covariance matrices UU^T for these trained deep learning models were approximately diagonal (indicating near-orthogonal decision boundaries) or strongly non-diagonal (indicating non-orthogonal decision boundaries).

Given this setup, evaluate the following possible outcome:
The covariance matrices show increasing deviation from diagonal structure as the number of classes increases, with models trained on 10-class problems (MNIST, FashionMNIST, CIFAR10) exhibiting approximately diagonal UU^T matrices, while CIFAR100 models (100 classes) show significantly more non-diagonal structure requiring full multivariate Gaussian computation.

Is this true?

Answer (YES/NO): NO